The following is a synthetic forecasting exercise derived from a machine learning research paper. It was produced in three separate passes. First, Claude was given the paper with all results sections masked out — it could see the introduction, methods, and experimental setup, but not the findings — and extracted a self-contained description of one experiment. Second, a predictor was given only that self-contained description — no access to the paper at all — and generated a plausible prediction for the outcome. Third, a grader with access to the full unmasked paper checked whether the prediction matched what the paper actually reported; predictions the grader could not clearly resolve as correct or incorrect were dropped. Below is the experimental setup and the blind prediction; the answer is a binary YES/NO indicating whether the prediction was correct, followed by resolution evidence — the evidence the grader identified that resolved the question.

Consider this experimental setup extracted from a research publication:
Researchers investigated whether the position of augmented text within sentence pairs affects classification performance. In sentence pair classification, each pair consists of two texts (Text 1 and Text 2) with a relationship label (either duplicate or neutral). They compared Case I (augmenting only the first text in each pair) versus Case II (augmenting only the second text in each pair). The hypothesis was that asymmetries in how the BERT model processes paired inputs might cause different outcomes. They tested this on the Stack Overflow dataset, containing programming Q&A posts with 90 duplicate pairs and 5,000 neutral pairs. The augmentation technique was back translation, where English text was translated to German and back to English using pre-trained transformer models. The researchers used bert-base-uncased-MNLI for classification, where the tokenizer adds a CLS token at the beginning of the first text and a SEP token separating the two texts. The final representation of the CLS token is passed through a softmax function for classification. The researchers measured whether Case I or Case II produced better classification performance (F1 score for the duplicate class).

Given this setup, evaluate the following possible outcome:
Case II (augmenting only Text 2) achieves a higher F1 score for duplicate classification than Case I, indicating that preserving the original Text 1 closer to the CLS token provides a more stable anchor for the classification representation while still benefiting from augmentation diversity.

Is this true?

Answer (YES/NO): YES